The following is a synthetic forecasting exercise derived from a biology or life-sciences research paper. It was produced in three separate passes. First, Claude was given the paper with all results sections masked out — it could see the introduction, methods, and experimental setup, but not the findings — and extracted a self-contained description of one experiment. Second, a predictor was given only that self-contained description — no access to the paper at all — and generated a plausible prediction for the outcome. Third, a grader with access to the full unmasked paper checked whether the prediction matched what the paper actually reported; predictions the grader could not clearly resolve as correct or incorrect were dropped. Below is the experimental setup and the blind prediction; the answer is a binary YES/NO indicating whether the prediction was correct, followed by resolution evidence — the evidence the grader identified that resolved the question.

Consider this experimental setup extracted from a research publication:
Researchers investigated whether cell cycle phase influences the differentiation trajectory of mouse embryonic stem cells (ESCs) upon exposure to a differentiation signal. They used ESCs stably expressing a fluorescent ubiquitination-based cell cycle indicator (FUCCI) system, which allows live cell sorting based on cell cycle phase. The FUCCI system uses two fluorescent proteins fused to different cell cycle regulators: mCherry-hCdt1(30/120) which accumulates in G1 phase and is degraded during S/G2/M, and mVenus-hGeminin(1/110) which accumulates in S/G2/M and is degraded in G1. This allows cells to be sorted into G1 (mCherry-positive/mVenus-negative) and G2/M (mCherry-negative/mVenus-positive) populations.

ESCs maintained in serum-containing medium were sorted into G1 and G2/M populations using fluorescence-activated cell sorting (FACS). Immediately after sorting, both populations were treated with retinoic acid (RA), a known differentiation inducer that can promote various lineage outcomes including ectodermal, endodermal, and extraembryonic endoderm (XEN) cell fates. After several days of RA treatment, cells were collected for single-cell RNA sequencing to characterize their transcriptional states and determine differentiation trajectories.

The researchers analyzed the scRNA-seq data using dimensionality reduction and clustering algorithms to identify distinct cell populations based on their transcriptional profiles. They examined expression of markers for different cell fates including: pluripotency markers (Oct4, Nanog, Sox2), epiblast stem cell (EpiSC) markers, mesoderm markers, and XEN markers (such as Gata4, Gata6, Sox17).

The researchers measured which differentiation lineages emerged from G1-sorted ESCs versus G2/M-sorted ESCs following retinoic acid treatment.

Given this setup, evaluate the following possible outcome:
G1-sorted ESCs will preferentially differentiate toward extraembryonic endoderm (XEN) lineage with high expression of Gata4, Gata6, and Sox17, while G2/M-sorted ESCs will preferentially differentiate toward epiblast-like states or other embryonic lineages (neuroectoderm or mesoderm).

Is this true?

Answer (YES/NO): NO